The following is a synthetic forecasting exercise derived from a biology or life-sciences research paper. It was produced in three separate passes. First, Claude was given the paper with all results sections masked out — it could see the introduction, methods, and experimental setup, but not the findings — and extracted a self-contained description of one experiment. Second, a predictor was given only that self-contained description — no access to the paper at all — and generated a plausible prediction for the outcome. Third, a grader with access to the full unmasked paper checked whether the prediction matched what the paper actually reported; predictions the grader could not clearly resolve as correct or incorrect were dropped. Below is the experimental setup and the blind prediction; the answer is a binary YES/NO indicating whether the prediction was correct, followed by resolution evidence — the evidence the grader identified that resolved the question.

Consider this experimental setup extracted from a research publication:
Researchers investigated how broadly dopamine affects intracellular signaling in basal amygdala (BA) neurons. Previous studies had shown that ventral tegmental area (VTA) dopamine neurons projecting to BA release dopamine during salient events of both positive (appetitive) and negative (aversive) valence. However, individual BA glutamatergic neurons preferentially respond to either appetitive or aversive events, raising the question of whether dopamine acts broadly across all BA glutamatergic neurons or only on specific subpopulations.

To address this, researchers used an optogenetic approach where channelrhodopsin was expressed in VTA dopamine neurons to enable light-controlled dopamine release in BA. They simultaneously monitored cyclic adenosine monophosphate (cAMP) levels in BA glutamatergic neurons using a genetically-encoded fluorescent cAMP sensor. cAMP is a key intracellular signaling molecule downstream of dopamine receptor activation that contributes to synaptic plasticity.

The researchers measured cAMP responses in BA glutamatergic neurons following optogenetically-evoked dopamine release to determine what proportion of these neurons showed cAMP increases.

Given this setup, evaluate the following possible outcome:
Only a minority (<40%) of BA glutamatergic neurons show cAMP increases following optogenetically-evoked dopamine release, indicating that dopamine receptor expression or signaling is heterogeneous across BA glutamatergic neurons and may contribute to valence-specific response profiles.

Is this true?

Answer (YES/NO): NO